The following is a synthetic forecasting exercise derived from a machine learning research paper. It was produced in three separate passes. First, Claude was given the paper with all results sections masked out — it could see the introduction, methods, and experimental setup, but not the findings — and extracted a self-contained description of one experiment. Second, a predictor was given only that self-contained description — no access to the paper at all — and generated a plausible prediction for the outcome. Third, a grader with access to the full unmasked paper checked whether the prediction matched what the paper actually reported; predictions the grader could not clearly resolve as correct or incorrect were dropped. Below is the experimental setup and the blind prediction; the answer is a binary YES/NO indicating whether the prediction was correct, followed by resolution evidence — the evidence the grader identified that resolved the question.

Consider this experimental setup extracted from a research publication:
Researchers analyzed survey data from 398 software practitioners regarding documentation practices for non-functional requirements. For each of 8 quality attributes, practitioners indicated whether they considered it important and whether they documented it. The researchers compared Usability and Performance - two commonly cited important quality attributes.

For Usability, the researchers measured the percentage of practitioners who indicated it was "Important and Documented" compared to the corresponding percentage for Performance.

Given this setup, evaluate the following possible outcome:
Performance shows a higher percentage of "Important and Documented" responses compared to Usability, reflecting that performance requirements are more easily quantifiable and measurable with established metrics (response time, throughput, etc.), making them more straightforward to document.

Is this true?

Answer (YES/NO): NO